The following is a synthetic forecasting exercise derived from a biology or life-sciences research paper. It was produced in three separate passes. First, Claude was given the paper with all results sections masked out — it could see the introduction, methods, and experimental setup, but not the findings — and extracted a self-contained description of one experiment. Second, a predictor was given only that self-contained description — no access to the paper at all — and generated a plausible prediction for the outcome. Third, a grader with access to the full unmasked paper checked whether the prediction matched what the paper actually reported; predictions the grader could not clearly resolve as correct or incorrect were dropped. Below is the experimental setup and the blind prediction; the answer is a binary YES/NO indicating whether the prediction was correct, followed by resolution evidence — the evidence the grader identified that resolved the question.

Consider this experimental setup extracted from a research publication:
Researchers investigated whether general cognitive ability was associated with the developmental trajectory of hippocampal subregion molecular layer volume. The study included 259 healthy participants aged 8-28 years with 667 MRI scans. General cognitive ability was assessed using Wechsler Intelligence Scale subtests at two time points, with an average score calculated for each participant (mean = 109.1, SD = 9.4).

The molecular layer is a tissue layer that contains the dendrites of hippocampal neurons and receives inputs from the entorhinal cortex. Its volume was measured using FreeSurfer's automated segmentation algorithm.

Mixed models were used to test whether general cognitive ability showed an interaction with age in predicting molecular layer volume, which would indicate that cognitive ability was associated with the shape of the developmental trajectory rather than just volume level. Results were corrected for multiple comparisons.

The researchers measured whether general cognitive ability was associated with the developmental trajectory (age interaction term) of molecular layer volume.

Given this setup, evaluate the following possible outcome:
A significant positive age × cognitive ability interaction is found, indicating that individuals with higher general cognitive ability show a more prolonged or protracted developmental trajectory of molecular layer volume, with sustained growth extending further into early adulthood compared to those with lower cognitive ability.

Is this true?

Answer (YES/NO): NO